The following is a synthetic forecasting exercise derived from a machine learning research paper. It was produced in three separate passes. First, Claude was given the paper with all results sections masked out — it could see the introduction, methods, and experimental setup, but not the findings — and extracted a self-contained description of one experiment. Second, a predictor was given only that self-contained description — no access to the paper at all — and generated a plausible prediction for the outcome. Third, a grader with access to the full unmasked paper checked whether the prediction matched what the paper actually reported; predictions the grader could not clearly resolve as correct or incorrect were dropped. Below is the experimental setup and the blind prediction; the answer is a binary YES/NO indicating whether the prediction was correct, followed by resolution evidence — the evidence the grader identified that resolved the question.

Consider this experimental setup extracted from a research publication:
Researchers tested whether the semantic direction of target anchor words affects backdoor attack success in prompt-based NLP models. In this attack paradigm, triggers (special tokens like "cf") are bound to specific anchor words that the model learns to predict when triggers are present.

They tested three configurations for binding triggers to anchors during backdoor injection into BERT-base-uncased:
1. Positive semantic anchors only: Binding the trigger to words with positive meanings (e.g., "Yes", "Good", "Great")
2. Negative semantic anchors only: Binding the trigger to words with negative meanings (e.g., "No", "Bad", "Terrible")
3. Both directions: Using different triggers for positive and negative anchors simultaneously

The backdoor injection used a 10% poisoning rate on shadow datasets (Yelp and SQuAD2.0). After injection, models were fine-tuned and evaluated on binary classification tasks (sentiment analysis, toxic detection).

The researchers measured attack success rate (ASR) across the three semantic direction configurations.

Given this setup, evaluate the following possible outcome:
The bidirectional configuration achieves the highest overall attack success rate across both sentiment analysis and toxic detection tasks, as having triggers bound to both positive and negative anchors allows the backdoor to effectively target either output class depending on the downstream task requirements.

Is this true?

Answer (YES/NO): NO